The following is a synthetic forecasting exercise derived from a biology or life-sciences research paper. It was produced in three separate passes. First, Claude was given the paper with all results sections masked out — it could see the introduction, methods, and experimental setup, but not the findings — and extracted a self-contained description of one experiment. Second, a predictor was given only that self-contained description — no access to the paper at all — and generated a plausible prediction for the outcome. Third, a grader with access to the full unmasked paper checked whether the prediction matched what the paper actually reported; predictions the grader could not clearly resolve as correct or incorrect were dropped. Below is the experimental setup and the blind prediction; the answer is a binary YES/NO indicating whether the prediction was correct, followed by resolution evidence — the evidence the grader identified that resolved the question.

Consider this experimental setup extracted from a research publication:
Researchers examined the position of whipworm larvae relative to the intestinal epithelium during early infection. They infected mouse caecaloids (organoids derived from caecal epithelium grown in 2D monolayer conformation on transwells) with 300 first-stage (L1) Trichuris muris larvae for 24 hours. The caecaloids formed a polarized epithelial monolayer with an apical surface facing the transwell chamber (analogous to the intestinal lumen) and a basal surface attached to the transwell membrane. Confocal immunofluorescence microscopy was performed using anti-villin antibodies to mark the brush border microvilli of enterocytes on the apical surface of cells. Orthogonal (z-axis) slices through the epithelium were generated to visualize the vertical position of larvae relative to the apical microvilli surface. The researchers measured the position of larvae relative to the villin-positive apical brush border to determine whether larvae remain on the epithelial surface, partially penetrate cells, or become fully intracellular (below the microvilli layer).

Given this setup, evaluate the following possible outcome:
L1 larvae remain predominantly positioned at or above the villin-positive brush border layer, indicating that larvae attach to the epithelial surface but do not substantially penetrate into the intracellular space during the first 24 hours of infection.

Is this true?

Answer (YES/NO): NO